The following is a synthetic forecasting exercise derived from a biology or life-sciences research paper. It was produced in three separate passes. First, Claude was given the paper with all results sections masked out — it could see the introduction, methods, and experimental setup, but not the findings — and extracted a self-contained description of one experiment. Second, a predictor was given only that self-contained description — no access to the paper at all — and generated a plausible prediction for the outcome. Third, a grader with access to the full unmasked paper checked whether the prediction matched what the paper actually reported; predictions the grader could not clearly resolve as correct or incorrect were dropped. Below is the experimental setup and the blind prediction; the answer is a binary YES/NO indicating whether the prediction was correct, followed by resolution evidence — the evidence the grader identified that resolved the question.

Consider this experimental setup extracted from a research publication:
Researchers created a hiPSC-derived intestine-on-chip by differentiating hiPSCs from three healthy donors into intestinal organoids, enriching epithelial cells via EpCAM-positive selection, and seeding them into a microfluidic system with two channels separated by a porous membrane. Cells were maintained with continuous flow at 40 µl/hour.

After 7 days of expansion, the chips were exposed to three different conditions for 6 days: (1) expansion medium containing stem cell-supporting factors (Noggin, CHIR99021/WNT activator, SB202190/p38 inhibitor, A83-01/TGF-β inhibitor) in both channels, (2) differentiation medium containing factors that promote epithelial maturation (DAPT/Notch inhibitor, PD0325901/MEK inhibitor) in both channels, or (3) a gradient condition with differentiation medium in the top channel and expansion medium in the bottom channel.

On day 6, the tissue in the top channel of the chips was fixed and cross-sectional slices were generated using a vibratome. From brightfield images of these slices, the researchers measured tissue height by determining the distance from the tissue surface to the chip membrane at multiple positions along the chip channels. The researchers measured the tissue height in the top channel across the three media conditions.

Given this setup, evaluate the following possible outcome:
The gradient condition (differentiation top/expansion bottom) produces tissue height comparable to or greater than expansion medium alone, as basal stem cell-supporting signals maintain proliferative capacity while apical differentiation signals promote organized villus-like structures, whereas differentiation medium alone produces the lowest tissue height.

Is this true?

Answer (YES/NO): NO